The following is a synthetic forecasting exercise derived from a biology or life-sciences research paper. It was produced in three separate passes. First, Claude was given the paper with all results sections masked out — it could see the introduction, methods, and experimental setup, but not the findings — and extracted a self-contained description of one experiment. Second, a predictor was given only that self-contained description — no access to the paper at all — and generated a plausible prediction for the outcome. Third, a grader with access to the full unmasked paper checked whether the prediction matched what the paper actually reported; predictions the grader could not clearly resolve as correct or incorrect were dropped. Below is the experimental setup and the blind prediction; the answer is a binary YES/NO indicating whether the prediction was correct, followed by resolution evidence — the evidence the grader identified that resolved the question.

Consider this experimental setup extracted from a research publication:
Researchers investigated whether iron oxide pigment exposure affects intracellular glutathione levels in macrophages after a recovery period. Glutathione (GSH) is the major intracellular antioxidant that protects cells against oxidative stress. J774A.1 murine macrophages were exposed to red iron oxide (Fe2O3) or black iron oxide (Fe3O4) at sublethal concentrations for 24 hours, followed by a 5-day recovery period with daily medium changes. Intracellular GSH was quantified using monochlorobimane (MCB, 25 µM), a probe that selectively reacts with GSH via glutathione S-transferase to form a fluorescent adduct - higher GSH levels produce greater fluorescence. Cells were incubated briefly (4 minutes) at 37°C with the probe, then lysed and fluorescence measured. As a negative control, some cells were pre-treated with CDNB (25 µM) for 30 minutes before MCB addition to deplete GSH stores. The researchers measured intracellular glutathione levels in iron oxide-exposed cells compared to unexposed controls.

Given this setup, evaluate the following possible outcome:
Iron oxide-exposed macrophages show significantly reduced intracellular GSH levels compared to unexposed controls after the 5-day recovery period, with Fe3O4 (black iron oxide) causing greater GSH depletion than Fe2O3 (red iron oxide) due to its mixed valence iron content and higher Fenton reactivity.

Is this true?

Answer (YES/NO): NO